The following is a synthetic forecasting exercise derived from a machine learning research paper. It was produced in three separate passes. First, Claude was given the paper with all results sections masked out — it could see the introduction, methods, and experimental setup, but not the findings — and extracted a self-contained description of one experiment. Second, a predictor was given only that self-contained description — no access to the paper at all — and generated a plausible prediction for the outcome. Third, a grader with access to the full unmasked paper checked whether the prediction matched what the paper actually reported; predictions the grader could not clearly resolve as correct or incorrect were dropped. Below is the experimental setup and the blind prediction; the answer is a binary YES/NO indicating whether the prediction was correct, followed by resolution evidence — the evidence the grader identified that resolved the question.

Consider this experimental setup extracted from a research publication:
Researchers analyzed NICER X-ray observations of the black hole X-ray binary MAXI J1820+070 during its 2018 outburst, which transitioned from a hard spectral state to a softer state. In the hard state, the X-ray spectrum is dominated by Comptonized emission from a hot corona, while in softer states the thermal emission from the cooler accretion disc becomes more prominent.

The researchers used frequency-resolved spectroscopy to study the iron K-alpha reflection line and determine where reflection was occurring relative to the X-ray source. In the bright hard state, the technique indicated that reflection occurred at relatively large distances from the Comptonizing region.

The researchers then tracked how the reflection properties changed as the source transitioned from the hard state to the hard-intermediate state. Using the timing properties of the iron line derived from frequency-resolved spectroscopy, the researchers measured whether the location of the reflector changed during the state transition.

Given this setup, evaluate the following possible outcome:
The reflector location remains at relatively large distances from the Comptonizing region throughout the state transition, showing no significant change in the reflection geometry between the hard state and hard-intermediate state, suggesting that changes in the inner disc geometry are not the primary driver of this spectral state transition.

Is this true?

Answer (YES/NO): NO